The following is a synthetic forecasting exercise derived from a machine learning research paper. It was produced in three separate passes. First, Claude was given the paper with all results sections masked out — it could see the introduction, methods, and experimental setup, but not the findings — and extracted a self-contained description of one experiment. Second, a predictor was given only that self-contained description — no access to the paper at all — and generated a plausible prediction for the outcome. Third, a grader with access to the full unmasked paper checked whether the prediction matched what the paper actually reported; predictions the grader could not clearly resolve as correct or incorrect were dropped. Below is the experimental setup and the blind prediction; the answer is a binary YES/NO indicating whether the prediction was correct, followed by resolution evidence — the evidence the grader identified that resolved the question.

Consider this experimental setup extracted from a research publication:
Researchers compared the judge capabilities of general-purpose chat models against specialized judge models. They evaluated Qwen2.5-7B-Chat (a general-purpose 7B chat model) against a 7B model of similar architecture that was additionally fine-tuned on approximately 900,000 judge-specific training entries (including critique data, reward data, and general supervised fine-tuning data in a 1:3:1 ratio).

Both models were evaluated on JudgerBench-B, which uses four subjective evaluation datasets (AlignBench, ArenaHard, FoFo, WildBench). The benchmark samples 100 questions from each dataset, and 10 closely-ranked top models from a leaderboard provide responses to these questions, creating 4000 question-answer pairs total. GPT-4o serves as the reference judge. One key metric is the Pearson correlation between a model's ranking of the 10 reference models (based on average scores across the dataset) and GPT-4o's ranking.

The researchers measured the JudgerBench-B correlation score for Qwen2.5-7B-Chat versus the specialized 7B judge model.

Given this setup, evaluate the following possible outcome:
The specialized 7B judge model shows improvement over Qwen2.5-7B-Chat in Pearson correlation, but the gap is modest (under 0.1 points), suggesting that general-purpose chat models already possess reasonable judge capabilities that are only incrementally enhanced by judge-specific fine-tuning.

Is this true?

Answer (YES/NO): YES